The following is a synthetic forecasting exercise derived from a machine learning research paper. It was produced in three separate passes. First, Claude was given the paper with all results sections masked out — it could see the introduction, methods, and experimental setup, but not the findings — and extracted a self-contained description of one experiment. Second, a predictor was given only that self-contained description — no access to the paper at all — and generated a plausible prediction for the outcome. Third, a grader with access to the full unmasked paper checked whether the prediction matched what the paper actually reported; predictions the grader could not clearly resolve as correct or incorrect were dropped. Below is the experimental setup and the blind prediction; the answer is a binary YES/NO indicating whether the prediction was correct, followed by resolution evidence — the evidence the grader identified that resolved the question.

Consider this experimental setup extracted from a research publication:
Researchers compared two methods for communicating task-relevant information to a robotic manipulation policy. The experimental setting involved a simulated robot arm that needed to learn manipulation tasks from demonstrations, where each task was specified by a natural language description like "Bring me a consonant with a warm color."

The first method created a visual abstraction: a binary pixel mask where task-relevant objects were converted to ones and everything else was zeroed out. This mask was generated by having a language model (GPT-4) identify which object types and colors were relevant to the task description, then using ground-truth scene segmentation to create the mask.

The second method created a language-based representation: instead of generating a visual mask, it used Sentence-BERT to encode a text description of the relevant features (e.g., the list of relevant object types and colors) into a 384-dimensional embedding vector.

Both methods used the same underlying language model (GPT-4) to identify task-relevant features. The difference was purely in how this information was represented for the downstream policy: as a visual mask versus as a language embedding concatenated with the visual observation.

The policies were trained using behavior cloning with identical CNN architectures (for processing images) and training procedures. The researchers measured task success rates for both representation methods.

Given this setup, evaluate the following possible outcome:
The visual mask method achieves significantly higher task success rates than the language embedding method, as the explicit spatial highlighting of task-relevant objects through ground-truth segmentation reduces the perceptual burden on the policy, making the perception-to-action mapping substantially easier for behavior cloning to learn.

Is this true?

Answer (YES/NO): YES